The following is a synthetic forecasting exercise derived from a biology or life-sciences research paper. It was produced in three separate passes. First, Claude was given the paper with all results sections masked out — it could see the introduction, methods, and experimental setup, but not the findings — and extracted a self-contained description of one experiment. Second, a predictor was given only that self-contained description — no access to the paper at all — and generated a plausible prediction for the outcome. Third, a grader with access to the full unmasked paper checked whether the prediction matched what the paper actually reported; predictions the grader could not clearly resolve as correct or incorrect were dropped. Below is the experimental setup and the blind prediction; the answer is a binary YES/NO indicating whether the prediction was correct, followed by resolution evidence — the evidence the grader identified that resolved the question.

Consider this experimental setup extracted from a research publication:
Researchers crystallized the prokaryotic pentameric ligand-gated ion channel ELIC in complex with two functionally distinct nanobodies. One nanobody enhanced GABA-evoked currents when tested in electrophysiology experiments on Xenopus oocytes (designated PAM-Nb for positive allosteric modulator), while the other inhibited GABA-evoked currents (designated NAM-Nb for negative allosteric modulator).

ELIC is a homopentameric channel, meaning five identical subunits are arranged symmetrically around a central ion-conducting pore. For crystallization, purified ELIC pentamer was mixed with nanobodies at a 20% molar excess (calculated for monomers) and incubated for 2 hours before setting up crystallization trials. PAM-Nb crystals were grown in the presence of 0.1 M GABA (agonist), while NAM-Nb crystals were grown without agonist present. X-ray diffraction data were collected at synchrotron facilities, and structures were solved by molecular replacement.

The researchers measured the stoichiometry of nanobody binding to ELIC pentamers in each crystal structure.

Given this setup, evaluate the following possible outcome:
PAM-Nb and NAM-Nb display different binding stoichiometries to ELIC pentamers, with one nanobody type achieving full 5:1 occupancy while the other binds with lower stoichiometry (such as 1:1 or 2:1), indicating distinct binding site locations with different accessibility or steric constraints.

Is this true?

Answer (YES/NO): YES